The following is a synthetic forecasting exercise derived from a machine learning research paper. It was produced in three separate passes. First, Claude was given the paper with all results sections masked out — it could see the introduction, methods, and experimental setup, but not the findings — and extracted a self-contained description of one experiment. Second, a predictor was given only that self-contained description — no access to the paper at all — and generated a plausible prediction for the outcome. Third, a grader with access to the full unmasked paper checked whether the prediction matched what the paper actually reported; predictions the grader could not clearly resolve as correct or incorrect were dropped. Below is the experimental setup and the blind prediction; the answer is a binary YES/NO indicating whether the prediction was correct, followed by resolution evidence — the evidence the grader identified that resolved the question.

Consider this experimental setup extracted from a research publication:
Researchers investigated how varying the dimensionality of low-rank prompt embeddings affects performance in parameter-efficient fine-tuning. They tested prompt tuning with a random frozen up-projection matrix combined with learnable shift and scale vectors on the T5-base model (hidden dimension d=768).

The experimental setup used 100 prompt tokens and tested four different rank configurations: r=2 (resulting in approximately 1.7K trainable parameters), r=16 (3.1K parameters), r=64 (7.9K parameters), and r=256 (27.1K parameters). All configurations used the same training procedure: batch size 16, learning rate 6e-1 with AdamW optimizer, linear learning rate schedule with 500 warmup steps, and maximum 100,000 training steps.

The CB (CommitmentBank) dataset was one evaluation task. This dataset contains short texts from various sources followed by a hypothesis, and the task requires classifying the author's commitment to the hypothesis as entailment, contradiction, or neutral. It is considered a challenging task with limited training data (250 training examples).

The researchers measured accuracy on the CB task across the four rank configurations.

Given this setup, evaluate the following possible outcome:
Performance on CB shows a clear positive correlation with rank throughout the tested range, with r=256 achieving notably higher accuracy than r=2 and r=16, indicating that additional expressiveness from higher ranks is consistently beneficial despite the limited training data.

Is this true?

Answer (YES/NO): NO